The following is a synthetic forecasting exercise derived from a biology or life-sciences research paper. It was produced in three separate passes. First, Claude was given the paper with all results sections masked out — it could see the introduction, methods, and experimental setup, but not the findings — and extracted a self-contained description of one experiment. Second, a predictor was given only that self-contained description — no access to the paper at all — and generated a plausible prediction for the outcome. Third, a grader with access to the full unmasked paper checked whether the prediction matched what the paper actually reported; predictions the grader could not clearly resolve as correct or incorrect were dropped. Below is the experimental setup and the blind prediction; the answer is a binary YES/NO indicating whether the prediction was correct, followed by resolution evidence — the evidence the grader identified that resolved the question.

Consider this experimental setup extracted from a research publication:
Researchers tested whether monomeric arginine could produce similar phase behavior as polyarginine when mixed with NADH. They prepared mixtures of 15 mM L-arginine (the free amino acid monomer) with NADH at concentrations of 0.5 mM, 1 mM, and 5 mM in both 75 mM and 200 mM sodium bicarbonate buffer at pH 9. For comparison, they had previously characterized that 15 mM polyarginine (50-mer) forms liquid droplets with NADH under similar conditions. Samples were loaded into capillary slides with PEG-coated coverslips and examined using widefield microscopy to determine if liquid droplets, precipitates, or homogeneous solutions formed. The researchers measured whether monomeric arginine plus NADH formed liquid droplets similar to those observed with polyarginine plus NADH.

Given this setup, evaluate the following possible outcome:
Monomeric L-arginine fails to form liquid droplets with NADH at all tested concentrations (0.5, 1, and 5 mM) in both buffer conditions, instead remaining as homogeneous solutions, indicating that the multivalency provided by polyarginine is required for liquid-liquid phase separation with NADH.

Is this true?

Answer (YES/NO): YES